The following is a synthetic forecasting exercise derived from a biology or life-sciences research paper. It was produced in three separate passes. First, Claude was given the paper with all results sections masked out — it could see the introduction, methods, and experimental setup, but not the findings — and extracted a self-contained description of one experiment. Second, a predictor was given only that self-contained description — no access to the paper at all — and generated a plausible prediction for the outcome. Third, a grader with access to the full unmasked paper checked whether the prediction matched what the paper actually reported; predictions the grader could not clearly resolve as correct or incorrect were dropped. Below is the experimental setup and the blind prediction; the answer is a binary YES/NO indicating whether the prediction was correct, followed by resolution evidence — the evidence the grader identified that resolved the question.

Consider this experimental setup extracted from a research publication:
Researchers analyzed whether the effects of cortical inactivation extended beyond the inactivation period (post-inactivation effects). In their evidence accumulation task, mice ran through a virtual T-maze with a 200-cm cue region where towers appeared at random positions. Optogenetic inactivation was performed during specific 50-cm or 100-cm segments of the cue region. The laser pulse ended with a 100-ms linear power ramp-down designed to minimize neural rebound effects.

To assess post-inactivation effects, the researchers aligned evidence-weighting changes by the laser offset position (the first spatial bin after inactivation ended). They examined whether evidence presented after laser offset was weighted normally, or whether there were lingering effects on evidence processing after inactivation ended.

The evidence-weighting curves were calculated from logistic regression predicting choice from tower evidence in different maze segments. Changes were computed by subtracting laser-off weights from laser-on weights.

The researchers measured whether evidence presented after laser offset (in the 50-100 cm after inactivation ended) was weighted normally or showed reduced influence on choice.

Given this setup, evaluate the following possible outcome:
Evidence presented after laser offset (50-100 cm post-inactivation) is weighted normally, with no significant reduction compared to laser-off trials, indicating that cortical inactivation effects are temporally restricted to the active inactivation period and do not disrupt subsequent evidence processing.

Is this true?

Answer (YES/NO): NO